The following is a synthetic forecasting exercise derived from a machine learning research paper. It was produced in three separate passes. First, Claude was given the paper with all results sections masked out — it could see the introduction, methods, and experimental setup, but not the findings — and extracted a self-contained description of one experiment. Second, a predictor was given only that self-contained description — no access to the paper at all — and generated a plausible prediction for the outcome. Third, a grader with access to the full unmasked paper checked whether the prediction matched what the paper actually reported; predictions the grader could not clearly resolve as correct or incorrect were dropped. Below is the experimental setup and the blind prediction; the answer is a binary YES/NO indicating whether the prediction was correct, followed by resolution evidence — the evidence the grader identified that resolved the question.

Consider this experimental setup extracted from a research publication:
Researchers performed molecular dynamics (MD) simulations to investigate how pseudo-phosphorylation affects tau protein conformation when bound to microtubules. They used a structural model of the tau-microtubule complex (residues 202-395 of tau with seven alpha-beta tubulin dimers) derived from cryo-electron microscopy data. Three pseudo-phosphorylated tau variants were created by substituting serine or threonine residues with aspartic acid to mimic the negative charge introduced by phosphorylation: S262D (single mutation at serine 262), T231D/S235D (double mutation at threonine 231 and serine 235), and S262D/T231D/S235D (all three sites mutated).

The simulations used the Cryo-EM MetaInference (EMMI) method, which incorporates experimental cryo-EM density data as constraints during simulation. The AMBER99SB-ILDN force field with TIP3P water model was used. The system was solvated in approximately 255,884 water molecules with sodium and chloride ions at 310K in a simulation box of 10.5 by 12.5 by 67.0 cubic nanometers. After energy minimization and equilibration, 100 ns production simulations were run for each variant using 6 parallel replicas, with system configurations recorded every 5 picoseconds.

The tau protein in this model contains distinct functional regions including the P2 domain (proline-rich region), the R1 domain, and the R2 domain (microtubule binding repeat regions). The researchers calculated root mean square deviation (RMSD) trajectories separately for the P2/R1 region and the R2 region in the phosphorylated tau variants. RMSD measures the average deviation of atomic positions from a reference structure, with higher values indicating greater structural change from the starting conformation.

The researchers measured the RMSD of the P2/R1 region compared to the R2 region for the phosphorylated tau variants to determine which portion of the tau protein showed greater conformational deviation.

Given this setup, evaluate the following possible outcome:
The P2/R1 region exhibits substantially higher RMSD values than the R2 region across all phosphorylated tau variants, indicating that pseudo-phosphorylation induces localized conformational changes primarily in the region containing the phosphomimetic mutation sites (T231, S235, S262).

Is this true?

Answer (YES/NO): NO